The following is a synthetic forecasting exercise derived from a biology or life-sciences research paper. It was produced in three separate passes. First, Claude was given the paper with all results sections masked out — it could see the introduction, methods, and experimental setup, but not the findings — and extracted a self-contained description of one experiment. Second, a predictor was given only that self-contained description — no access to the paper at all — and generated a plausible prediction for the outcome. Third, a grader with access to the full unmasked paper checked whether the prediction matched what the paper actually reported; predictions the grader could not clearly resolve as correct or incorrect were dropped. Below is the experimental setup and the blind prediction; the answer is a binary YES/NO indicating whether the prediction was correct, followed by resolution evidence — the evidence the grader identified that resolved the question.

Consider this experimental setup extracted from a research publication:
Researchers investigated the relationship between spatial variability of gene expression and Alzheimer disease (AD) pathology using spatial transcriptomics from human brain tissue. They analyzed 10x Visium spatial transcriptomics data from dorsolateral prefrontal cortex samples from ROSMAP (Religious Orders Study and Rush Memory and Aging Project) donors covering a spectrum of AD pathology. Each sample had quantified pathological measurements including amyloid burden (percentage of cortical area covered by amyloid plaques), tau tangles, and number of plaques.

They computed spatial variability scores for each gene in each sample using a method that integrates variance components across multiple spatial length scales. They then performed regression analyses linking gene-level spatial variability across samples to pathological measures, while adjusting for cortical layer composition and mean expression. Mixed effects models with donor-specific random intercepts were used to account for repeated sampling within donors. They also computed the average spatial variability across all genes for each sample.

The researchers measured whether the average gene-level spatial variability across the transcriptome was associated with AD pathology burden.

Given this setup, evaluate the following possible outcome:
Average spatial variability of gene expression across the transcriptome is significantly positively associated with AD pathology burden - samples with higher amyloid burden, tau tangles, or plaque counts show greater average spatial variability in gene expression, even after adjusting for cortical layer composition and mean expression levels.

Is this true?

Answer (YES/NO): NO